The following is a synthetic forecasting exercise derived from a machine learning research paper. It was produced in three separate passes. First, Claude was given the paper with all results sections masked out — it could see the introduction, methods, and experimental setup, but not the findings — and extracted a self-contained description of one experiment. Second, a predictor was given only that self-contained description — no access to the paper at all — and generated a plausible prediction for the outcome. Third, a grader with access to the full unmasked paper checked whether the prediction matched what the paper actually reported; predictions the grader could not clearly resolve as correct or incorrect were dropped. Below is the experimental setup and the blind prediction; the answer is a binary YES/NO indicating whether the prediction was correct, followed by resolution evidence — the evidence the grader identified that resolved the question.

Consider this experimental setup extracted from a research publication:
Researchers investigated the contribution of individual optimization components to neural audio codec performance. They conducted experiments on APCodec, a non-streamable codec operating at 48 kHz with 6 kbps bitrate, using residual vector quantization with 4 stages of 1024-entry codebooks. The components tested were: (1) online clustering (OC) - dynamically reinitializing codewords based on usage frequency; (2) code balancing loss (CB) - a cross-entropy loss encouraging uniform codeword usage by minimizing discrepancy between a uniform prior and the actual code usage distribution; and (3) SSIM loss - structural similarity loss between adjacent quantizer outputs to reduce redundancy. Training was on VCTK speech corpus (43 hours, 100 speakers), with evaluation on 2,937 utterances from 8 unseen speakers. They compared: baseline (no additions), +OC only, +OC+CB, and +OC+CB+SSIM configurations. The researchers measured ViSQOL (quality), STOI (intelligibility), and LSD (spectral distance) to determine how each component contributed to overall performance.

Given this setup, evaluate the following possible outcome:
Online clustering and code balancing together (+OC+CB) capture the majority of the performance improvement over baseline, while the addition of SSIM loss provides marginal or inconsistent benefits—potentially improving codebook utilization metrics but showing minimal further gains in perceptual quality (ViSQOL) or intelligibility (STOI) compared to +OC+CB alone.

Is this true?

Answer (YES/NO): NO